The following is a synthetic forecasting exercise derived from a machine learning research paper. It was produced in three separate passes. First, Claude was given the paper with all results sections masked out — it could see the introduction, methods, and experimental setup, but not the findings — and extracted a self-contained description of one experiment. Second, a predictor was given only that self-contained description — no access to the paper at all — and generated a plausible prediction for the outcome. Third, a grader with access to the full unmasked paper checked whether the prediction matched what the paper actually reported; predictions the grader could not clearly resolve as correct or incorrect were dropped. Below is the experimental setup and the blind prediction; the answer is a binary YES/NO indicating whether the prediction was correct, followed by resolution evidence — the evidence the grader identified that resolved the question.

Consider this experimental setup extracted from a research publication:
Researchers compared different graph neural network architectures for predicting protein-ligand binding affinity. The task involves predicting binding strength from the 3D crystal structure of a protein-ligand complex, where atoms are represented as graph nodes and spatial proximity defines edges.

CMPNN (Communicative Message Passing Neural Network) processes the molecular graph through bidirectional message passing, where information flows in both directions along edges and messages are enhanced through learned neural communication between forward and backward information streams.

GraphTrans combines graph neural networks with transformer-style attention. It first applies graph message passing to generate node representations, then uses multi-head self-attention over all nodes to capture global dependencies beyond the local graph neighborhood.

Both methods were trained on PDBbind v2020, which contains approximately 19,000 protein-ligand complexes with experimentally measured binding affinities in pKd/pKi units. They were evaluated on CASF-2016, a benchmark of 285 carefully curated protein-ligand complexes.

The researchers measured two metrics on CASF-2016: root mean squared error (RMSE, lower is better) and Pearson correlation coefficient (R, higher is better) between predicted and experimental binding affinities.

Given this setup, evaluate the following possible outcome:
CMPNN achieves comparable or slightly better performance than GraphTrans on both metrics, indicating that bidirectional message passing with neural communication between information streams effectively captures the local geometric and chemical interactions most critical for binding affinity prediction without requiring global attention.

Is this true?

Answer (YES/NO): YES